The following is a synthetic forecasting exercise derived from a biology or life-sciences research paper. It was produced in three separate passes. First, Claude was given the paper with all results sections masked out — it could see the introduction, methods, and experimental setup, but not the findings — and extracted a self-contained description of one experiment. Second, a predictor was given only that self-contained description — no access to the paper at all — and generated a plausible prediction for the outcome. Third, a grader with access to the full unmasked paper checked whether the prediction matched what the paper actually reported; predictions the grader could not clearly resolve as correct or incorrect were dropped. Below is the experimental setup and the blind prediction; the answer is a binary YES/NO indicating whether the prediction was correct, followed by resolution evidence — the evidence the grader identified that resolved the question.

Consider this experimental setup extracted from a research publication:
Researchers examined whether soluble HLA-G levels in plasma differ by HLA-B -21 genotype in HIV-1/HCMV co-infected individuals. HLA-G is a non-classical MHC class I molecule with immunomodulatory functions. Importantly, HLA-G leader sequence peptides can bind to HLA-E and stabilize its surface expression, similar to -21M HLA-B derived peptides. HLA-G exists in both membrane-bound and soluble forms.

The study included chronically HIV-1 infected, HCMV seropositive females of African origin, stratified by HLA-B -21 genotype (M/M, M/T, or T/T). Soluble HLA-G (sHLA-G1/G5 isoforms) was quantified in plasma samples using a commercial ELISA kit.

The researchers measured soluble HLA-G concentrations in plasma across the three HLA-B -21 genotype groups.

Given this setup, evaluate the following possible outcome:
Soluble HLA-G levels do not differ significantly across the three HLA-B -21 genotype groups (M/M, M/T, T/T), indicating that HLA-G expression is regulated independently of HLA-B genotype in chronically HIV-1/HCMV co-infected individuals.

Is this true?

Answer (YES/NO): YES